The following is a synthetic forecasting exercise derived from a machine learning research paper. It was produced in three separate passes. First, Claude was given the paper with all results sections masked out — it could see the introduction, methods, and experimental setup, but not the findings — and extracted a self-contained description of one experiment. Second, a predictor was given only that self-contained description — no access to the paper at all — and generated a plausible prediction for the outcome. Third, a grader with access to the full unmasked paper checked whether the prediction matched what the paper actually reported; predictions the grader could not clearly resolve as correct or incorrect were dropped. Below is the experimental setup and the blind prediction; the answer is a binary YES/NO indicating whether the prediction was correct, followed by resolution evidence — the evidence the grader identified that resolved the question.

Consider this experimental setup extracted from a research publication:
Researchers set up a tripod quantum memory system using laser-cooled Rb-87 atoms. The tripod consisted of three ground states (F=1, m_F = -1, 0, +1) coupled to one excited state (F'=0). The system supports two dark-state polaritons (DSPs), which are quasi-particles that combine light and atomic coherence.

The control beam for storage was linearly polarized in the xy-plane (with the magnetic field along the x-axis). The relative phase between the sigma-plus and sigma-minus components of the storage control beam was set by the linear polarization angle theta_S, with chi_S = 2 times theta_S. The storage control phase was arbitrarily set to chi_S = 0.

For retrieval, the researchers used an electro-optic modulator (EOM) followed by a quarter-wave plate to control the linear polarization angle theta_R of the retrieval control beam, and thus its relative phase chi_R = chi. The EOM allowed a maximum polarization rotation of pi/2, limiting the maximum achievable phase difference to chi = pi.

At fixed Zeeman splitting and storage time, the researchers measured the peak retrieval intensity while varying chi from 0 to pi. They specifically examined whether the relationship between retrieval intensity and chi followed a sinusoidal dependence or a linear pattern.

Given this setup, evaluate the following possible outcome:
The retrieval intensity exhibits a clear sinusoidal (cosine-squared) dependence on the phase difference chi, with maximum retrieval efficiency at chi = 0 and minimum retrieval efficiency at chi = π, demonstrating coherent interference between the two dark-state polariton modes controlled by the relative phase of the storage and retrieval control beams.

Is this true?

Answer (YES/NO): YES